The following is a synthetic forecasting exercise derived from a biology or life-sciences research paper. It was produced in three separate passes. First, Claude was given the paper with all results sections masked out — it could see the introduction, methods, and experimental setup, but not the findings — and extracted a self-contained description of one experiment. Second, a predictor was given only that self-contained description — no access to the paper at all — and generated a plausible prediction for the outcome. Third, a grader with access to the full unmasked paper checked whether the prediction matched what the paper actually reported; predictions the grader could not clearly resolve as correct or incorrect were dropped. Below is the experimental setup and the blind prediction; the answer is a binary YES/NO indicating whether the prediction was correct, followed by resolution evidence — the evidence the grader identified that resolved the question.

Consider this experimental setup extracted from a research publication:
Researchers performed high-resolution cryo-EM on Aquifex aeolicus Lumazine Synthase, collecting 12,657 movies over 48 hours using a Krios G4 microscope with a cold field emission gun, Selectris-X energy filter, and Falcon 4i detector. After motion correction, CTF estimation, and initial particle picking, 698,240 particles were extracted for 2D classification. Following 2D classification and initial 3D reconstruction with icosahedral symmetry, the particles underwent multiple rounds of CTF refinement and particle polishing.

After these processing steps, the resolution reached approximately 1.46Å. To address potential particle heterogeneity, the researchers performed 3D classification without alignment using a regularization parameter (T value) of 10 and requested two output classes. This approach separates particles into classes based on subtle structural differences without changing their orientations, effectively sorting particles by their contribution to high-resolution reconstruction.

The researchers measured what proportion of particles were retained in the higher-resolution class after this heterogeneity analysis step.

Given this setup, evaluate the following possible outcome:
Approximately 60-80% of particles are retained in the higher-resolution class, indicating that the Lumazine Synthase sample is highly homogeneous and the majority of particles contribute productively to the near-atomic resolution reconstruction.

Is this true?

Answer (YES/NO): YES